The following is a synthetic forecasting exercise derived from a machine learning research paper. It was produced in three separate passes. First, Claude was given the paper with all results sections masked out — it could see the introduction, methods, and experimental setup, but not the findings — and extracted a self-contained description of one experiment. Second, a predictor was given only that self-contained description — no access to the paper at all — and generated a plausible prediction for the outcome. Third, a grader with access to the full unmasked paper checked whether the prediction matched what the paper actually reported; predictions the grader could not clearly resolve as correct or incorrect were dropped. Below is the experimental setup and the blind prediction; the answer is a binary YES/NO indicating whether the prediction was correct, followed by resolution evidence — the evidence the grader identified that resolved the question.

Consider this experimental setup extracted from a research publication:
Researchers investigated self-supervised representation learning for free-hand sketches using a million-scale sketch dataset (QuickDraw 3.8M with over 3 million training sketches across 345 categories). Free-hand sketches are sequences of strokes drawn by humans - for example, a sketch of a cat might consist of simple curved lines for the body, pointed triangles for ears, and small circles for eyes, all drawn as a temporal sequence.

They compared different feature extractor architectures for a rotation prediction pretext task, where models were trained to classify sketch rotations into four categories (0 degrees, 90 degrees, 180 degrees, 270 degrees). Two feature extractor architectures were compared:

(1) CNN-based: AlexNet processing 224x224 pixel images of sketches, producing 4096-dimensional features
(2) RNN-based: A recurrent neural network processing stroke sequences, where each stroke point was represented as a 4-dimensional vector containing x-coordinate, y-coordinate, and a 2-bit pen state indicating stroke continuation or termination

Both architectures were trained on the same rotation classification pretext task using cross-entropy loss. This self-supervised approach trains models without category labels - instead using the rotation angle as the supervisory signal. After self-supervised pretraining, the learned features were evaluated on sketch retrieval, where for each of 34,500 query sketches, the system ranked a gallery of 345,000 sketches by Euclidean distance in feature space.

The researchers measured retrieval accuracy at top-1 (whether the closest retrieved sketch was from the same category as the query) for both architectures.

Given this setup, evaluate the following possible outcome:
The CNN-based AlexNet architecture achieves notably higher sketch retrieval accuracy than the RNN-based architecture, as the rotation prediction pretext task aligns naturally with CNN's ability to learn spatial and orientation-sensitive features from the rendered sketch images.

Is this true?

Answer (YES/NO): YES